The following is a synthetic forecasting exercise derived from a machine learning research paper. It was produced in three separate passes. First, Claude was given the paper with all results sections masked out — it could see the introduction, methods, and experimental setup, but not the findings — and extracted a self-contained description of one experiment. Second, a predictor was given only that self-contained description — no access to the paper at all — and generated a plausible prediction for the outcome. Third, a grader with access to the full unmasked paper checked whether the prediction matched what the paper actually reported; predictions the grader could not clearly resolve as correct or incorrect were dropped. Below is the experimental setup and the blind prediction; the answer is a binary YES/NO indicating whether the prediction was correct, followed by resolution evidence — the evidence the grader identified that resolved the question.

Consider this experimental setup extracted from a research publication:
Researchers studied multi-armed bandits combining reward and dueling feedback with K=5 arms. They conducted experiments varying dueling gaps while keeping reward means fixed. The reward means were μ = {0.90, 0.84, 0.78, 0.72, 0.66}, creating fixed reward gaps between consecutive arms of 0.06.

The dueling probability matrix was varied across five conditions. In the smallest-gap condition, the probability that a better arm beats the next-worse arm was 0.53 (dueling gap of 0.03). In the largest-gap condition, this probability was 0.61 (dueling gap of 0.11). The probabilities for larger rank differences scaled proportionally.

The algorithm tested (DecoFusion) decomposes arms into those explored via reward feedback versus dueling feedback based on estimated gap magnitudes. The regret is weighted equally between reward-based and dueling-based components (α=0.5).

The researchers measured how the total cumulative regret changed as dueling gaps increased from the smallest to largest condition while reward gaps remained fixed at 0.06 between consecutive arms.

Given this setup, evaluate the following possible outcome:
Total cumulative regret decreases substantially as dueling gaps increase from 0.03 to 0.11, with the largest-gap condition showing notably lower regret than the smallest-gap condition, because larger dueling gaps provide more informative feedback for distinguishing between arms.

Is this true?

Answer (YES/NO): NO